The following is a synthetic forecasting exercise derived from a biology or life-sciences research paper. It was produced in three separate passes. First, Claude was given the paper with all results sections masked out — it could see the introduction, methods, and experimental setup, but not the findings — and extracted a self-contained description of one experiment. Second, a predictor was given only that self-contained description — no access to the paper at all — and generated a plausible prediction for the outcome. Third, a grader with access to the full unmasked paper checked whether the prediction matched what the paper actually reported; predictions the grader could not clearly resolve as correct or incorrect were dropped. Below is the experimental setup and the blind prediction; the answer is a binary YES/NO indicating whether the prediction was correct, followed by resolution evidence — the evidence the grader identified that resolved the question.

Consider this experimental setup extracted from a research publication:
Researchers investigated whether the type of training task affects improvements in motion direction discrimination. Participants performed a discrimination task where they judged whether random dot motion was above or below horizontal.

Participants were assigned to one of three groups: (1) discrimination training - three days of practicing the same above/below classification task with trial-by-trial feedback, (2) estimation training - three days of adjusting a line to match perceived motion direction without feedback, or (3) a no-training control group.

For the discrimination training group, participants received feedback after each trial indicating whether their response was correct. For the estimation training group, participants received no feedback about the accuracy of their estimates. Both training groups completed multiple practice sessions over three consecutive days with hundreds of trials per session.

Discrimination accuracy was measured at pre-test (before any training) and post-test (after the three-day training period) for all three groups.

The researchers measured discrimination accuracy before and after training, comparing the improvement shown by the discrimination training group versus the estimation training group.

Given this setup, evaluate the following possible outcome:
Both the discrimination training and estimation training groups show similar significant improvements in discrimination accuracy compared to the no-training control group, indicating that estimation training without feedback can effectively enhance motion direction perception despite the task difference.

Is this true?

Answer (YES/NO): YES